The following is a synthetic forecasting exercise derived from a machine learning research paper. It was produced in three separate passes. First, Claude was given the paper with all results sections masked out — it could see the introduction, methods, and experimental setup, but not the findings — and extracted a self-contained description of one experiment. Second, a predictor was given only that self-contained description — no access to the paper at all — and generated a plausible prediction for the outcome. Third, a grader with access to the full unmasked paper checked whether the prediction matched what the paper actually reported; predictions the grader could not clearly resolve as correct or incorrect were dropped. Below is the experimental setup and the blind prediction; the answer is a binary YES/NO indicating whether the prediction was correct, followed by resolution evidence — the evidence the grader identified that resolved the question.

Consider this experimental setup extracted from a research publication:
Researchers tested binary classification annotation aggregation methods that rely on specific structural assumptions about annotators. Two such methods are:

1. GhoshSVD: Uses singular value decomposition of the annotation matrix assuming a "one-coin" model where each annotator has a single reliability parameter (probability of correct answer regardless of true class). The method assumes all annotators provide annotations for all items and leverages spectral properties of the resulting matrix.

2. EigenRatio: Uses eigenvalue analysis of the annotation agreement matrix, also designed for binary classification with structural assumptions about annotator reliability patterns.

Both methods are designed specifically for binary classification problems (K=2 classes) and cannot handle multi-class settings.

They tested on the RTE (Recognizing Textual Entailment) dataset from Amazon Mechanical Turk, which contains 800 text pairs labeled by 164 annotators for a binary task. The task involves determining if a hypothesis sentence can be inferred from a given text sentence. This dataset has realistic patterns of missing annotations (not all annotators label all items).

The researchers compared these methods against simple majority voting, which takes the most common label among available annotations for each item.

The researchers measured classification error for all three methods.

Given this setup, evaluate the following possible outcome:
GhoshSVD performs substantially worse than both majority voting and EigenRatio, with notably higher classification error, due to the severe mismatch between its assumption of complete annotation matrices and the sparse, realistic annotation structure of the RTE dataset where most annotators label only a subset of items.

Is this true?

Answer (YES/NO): YES